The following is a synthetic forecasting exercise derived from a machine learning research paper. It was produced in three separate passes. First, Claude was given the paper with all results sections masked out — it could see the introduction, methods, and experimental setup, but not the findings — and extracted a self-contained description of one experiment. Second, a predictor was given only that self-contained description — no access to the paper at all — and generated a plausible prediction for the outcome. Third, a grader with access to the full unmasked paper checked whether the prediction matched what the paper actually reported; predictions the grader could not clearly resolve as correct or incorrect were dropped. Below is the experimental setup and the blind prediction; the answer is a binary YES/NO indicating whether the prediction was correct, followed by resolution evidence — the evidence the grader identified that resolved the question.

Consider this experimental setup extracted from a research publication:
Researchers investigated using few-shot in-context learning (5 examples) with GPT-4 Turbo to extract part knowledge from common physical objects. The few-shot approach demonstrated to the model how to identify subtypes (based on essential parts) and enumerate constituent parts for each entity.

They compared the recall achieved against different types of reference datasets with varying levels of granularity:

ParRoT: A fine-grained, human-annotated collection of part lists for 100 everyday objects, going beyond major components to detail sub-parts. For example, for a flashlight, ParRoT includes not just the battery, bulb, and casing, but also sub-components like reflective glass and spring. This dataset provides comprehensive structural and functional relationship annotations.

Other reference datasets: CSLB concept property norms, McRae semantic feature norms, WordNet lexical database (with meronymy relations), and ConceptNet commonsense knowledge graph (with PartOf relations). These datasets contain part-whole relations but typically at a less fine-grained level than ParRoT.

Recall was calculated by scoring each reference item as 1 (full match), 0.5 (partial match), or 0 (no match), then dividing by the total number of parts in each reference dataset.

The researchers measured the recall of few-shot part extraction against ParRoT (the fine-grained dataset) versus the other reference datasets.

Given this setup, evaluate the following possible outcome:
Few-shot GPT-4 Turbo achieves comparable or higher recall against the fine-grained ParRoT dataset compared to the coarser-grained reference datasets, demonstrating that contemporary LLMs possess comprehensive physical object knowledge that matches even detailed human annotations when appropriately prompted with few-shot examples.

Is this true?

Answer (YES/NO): NO